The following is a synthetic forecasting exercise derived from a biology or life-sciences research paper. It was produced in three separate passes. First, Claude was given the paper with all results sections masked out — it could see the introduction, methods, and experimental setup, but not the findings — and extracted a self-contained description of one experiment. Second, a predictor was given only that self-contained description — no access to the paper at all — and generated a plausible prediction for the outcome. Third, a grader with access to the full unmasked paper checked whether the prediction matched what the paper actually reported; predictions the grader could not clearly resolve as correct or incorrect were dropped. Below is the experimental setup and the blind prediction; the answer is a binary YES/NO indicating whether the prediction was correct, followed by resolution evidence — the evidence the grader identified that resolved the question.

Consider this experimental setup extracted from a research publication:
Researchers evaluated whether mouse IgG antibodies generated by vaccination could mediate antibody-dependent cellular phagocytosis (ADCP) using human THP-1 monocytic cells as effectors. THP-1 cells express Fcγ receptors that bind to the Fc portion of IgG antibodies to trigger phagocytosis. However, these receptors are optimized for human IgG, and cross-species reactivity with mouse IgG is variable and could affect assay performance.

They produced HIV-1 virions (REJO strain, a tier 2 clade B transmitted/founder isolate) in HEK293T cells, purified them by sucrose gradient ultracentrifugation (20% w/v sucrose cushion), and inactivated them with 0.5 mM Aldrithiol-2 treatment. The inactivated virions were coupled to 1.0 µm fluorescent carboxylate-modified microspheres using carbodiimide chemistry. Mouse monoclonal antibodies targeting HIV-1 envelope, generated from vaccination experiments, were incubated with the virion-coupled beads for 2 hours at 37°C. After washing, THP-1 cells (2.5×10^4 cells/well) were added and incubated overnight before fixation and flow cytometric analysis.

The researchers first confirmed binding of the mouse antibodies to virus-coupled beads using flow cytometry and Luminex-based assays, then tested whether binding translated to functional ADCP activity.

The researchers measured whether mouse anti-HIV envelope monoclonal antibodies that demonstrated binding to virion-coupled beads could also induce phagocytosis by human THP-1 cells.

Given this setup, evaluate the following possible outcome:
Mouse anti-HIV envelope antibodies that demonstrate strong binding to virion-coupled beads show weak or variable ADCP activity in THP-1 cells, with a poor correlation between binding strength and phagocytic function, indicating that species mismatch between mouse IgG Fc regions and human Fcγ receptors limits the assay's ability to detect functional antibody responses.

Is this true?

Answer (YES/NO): NO